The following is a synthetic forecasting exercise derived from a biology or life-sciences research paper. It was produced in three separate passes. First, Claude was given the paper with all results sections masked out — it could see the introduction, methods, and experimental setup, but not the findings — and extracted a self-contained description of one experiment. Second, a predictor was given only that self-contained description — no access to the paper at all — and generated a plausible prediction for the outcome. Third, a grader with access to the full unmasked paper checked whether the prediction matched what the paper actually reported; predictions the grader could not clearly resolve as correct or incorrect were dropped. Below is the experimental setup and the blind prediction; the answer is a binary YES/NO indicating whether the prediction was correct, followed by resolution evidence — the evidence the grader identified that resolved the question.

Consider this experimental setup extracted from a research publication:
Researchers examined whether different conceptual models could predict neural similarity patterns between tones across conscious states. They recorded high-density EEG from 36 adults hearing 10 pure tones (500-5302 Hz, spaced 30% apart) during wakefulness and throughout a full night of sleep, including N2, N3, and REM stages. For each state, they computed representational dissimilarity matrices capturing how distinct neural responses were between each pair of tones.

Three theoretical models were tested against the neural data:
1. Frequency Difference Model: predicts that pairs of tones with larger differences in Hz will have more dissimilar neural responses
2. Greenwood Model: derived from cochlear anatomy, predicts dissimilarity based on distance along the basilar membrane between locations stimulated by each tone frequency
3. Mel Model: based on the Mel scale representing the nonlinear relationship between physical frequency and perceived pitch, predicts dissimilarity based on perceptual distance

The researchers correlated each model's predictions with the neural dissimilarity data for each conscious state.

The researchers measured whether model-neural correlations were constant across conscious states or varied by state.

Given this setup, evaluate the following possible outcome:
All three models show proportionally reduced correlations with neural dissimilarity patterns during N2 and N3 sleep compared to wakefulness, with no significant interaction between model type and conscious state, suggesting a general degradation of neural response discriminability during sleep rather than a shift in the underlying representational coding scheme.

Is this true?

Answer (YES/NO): NO